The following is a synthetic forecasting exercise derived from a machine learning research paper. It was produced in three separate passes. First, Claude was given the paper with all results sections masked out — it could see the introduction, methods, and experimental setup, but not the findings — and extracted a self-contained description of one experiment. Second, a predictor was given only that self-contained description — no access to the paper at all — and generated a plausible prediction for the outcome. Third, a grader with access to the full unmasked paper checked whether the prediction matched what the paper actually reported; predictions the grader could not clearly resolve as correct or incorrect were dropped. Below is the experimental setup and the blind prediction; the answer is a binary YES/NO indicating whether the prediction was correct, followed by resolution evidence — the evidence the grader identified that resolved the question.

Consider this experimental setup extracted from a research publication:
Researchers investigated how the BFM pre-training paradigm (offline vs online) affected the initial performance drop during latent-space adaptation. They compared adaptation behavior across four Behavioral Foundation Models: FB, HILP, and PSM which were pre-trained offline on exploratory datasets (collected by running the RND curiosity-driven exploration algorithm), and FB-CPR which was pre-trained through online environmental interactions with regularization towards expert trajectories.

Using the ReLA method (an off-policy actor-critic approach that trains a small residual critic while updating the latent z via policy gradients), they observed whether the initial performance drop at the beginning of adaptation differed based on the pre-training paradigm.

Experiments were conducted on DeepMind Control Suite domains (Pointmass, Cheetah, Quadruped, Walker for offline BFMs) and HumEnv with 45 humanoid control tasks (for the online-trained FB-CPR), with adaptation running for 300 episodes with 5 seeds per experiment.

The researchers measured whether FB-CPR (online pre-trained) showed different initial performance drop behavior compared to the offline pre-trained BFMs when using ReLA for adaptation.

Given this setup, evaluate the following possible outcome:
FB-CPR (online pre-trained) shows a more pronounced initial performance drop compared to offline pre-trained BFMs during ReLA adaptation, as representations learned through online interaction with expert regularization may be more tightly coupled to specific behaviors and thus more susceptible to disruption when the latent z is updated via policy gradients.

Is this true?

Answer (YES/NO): NO